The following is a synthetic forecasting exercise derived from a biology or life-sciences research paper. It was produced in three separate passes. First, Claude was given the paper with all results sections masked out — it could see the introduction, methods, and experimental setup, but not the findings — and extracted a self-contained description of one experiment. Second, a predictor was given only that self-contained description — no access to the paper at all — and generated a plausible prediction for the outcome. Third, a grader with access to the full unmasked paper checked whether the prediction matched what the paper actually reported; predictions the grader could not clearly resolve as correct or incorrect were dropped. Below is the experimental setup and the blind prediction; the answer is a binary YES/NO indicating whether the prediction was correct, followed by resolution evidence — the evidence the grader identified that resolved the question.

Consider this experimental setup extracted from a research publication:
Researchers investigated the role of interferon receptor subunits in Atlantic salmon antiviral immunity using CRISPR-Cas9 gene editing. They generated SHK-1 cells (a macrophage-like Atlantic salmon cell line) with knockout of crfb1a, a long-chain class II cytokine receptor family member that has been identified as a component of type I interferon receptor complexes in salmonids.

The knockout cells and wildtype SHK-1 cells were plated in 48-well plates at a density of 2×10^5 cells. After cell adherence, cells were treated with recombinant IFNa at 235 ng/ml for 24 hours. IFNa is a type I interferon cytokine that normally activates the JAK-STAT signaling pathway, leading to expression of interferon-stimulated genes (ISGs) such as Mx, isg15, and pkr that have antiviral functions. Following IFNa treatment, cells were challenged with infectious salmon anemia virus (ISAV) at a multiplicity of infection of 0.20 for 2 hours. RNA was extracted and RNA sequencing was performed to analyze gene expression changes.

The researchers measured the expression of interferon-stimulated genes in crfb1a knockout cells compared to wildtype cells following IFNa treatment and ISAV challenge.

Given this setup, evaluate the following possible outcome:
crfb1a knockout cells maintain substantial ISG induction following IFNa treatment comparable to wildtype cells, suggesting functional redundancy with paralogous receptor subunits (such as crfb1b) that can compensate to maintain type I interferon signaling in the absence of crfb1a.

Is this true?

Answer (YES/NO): NO